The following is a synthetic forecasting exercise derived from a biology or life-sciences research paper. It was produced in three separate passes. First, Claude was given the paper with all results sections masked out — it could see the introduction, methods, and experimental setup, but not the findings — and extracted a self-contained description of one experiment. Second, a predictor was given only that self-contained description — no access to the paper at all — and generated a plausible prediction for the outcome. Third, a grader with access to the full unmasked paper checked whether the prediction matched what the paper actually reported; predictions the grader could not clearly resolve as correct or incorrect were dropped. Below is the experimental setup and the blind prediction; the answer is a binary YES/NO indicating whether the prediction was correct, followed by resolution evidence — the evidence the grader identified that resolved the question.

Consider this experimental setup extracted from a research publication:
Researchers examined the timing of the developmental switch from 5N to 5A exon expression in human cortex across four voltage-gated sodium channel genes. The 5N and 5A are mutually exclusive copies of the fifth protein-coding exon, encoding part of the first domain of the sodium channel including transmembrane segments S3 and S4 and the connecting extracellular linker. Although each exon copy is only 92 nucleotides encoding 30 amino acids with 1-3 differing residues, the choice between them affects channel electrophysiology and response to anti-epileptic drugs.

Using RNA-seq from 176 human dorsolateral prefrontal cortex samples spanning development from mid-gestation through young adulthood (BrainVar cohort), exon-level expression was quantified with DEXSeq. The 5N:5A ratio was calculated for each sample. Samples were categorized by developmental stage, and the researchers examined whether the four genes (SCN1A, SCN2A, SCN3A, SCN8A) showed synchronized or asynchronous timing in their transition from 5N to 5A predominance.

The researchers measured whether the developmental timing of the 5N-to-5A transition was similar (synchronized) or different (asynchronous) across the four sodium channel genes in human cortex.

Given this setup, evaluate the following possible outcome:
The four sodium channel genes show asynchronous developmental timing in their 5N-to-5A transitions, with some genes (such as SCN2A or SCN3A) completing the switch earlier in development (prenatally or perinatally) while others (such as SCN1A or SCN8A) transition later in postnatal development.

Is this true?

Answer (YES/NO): NO